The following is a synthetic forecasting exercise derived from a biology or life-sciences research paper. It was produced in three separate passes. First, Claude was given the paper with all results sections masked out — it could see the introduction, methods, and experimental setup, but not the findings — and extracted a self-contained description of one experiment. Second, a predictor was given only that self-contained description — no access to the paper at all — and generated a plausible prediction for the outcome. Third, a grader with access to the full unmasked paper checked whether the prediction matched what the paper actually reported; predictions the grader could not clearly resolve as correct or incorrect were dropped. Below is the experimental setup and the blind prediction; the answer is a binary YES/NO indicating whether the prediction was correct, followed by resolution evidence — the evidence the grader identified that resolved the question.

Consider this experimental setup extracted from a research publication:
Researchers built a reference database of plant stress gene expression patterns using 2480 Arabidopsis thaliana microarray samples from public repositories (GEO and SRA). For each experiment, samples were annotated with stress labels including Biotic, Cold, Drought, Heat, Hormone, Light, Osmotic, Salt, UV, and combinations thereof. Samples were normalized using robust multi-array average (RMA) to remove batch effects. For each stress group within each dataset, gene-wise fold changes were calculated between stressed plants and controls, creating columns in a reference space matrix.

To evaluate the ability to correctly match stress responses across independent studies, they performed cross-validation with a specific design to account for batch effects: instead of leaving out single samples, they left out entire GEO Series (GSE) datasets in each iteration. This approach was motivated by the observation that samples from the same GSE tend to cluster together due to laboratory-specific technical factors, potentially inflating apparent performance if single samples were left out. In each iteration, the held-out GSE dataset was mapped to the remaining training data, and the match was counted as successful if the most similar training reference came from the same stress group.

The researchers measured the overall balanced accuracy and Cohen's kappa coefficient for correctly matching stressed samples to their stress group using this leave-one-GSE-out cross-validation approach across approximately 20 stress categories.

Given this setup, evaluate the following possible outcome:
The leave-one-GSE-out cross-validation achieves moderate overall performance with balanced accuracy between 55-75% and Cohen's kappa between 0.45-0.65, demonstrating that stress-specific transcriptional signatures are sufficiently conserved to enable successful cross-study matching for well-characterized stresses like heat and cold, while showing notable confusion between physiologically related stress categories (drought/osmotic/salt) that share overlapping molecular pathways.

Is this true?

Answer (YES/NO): NO